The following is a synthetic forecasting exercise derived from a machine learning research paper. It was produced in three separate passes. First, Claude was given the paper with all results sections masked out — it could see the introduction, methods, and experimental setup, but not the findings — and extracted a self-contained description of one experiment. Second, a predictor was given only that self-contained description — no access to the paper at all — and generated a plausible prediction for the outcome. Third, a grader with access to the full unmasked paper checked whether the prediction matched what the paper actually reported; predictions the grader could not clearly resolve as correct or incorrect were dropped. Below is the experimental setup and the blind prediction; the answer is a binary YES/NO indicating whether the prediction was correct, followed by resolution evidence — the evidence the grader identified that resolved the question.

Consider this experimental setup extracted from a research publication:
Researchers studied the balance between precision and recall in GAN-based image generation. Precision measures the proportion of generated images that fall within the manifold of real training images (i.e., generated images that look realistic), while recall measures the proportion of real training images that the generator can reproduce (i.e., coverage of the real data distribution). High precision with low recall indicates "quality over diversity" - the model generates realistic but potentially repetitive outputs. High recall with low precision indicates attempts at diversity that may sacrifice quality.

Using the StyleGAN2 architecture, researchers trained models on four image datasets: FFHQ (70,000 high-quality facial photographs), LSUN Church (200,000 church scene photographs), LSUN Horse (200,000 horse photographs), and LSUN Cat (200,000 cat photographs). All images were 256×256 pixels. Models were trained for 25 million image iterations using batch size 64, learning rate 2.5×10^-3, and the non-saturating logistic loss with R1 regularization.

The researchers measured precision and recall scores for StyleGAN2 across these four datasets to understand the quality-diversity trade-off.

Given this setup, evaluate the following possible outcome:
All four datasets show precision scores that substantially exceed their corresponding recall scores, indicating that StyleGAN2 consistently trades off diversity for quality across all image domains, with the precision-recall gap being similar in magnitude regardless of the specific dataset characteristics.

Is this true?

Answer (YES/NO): NO